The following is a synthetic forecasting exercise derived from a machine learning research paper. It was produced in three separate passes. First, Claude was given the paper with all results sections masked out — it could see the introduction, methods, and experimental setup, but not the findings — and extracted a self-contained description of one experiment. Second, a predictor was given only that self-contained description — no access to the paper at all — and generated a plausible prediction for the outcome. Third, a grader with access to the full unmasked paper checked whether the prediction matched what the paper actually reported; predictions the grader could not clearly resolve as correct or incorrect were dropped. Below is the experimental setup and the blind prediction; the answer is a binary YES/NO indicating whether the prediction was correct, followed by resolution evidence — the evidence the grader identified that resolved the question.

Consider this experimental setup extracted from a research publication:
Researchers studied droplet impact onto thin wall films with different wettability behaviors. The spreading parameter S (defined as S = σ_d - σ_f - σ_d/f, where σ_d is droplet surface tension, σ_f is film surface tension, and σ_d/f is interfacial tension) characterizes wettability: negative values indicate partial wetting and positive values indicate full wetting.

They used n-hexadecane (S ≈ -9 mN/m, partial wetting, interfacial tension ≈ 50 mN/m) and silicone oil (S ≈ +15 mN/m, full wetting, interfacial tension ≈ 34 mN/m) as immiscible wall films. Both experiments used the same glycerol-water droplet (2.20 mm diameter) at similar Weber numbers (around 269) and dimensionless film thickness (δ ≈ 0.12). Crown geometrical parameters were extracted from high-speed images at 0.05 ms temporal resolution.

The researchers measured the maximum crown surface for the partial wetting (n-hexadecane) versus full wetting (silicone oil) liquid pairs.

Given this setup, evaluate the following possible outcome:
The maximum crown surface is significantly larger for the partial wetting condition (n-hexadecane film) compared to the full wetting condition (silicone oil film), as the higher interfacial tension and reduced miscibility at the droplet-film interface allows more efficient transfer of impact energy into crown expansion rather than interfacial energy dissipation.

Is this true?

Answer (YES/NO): NO